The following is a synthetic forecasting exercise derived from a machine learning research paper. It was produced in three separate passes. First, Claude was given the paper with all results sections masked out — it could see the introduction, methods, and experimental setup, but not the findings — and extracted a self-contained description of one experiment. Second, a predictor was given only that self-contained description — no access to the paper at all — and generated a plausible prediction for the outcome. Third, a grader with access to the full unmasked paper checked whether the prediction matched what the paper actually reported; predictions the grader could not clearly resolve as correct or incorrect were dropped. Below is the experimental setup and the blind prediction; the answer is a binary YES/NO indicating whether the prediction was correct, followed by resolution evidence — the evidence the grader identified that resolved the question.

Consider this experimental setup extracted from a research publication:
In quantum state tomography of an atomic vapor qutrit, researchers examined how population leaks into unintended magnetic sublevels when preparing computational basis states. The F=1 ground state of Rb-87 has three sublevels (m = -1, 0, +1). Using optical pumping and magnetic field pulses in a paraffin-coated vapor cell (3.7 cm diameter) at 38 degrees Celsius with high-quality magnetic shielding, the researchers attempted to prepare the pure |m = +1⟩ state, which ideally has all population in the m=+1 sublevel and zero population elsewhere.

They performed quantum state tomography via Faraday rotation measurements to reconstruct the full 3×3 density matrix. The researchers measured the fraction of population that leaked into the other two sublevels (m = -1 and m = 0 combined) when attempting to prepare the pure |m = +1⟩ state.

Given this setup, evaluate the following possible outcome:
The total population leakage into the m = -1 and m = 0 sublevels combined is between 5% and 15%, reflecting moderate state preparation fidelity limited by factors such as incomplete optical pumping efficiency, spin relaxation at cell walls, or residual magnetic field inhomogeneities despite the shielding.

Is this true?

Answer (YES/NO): YES